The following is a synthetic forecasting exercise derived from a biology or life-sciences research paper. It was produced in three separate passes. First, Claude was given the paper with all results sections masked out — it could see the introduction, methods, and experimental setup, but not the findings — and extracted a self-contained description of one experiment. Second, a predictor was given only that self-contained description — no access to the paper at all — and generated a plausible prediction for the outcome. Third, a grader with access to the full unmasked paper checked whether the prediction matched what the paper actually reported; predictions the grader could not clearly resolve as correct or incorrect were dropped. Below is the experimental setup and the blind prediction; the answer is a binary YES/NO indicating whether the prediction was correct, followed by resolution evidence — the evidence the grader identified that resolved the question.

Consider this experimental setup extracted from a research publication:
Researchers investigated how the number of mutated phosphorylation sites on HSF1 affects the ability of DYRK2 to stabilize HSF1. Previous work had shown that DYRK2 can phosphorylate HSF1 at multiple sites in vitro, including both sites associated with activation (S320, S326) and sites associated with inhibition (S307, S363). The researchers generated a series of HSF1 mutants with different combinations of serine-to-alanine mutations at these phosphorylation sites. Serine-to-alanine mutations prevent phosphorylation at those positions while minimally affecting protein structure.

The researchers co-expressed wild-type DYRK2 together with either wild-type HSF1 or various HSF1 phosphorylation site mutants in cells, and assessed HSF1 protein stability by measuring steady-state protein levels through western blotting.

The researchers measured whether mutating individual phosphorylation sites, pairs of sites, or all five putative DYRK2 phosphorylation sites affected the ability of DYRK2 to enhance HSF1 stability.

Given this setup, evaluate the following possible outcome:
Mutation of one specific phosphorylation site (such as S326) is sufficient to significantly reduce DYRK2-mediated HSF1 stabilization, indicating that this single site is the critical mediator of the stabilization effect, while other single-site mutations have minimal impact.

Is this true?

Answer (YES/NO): NO